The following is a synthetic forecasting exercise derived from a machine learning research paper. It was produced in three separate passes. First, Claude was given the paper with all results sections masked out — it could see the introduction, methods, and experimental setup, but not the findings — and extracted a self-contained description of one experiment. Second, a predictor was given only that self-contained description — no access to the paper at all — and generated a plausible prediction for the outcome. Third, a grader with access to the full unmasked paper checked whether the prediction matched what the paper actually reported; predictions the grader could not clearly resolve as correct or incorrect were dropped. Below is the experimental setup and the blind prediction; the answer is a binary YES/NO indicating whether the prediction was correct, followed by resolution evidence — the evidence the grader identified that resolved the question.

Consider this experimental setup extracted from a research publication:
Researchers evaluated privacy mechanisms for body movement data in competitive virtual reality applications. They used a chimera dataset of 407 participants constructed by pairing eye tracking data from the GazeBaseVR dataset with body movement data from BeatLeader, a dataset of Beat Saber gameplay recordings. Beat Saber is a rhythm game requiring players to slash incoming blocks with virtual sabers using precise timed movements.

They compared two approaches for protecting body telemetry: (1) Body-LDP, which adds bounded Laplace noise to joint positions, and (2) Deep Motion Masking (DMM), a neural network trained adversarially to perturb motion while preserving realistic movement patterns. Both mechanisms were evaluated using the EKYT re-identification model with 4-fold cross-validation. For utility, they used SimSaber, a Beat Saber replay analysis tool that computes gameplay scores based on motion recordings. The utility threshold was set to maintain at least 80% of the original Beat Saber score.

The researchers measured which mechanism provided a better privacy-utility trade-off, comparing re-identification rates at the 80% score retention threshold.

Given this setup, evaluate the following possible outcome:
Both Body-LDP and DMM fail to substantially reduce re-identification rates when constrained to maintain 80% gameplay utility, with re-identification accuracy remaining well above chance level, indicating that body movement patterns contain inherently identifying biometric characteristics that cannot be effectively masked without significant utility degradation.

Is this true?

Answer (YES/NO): NO